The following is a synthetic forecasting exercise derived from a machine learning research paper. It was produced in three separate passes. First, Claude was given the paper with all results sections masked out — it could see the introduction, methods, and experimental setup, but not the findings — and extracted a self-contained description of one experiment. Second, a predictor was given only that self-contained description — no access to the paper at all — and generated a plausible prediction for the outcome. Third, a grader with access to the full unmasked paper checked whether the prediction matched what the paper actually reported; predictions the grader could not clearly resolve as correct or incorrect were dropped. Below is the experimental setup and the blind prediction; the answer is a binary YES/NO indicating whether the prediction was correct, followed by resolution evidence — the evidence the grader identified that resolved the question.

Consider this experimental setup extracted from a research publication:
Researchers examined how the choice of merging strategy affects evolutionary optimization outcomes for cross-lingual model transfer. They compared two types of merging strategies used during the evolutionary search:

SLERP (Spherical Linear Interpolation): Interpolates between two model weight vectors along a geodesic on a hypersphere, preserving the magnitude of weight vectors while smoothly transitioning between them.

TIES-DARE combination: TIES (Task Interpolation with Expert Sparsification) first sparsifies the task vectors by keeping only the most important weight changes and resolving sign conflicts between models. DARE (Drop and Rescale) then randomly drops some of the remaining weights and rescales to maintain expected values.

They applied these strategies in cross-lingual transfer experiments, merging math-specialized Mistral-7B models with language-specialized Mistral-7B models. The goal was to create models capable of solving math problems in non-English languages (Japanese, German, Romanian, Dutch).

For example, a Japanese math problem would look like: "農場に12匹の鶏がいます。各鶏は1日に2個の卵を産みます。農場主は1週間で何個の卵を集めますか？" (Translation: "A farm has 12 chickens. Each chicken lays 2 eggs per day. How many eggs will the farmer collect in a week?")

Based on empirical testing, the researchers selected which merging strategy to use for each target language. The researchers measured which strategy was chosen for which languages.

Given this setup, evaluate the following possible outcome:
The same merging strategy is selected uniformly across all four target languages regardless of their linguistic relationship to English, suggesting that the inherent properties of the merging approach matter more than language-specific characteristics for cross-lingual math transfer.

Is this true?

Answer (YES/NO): NO